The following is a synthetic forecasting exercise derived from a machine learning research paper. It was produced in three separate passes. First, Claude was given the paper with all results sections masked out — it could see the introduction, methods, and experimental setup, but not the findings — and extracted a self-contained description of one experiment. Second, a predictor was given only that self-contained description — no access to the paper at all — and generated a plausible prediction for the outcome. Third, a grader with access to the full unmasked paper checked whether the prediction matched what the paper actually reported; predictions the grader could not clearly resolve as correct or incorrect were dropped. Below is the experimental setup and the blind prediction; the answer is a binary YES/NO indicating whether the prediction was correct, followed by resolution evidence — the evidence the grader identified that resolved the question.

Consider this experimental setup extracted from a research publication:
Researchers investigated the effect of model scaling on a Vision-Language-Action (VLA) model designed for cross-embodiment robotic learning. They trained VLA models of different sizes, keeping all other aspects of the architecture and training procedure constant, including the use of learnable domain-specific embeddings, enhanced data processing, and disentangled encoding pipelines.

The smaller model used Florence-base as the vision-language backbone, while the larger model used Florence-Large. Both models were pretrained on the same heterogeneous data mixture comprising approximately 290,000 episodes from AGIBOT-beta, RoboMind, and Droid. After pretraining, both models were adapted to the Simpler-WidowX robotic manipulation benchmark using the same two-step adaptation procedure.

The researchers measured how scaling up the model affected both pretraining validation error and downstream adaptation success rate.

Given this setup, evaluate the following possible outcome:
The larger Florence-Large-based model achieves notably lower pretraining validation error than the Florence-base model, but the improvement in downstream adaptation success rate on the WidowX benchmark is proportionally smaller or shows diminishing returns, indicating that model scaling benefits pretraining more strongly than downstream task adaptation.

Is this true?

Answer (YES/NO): NO